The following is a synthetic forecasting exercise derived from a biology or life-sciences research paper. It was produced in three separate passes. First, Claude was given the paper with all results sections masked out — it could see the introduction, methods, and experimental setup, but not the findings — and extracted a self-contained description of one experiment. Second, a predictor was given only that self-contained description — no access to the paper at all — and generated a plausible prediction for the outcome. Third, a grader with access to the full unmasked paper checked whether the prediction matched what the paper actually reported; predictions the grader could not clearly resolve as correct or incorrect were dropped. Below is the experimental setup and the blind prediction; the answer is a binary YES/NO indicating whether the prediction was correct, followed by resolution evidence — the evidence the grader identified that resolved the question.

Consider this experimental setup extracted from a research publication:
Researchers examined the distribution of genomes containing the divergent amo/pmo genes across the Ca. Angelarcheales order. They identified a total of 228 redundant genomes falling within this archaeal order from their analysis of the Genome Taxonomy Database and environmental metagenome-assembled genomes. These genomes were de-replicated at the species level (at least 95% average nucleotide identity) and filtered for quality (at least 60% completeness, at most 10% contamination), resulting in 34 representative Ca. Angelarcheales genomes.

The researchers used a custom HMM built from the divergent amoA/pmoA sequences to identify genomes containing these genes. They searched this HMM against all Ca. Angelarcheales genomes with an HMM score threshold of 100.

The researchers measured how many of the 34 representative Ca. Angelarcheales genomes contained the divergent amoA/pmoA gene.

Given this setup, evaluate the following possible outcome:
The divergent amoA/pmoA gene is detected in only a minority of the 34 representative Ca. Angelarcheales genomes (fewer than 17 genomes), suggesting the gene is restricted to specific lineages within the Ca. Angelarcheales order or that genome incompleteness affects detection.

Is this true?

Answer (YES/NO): NO